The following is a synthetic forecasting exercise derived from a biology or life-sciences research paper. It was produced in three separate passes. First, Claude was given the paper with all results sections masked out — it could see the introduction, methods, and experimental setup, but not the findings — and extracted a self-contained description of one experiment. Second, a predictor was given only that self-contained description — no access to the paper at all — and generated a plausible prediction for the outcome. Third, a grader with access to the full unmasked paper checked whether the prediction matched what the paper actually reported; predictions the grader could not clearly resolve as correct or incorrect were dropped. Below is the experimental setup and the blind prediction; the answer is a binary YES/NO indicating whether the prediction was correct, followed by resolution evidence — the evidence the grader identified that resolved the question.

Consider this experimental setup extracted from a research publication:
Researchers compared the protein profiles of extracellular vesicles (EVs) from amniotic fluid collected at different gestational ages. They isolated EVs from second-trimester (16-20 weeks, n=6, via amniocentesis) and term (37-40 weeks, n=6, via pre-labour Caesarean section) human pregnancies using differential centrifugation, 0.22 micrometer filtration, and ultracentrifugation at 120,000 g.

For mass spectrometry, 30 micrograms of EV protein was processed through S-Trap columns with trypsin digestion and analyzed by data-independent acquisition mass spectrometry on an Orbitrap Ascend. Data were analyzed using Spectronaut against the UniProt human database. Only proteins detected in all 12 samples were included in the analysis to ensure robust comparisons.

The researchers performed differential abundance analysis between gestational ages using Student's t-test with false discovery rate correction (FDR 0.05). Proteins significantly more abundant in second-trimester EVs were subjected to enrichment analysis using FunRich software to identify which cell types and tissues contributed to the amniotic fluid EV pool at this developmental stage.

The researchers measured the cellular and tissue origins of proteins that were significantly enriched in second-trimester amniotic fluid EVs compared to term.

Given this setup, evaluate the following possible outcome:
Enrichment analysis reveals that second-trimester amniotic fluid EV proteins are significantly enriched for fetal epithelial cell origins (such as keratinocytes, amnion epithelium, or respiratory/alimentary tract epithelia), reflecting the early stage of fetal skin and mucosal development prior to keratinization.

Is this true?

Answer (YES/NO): NO